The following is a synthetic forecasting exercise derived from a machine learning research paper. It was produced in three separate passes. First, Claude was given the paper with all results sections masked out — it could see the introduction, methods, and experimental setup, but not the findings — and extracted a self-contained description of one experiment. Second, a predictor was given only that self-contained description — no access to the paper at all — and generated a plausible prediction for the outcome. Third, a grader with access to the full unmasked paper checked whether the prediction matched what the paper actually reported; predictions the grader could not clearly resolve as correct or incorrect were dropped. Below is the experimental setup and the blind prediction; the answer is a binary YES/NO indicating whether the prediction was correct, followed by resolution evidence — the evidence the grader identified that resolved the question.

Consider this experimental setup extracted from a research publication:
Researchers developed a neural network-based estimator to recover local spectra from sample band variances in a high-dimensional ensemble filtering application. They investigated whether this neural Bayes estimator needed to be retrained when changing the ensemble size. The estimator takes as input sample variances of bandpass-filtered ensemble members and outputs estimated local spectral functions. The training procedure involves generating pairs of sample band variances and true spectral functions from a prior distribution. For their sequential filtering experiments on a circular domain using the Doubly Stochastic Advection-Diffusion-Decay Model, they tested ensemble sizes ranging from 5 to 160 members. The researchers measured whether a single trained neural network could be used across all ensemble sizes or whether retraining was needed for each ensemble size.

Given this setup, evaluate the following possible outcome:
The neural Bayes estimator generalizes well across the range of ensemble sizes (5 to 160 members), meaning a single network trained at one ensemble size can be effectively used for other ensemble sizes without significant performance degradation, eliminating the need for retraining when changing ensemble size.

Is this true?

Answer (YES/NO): NO